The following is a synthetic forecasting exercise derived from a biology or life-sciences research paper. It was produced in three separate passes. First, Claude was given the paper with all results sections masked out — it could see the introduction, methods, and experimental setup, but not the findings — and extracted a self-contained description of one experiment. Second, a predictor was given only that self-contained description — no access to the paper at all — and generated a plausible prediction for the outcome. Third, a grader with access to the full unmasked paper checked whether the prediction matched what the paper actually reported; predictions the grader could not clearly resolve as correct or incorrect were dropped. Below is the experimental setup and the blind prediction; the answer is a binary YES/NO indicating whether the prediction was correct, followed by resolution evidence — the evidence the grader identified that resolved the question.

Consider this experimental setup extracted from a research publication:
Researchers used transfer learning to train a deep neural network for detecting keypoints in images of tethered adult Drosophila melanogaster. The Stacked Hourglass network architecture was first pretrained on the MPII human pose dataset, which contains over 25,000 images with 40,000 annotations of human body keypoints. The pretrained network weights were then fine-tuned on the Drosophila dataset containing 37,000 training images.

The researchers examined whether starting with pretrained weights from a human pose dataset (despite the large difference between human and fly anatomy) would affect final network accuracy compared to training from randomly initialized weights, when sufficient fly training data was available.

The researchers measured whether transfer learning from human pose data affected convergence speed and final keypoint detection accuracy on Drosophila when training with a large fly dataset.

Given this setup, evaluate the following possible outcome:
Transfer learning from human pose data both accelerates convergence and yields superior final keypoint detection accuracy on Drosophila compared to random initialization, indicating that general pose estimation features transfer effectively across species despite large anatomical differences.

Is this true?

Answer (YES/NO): NO